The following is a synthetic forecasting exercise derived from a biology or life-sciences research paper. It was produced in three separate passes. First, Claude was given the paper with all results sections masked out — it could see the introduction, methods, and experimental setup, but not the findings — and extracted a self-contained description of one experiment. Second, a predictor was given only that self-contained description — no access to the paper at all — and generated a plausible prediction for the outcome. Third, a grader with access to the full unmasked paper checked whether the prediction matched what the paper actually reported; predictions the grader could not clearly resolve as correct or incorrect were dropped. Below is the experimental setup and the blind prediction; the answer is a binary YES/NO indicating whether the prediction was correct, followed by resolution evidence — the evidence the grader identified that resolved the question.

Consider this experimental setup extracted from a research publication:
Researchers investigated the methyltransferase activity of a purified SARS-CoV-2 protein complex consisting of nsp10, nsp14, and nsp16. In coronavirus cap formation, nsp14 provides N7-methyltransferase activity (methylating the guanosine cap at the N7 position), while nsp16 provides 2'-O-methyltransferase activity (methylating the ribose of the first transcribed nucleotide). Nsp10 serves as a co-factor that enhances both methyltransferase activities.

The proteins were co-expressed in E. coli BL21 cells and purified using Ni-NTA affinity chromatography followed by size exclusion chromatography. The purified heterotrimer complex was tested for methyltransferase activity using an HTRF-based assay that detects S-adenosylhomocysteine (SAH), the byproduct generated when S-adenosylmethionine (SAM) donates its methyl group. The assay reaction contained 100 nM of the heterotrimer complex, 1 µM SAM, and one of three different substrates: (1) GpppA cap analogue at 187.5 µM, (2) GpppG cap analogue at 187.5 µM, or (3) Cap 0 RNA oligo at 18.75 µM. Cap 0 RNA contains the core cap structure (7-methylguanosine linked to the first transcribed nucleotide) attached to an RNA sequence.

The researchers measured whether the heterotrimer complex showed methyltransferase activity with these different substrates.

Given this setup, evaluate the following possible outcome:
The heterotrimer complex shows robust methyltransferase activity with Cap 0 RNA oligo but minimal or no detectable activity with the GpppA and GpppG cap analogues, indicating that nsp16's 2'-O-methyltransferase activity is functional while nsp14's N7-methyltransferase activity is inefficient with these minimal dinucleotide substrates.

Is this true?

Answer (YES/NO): NO